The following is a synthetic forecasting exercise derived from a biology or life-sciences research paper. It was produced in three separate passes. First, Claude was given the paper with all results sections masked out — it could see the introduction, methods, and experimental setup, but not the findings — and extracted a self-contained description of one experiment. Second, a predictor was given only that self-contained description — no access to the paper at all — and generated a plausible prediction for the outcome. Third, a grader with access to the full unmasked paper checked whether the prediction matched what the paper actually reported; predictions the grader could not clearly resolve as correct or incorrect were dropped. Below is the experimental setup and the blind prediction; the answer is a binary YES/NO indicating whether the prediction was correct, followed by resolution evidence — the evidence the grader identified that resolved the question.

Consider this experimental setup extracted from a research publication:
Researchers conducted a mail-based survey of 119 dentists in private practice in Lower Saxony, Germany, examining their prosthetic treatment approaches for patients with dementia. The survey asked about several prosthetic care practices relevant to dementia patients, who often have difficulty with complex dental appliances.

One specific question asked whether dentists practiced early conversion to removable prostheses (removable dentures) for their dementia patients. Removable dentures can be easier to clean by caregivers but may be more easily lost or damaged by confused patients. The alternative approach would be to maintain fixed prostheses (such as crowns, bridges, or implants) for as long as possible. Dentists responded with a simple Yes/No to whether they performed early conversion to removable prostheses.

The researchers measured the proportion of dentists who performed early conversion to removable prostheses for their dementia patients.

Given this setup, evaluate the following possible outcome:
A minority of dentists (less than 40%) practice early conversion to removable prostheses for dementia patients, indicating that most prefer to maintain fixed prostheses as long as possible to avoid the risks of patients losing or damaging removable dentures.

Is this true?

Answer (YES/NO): YES